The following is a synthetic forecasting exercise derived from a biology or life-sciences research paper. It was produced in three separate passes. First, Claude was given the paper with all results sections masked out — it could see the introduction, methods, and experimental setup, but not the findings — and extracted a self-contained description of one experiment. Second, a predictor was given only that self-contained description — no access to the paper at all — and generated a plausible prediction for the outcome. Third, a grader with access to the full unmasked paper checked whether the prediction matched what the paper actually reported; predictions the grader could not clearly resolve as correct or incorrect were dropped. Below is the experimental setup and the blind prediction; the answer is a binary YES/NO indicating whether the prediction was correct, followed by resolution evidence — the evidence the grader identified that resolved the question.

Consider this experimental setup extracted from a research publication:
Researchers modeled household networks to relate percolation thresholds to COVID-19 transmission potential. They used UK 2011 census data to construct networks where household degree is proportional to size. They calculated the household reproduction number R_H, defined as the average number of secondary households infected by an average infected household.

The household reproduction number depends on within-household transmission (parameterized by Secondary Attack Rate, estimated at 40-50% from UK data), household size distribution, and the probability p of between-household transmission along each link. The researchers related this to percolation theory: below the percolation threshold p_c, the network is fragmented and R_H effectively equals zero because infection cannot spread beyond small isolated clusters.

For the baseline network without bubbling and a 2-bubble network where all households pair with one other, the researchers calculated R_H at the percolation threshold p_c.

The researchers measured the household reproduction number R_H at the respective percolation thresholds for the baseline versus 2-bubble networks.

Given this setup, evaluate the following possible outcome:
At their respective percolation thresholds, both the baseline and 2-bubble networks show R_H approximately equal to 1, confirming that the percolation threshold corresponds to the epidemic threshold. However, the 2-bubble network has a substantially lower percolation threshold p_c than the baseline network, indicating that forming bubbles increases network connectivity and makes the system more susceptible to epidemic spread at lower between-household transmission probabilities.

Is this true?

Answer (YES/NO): NO